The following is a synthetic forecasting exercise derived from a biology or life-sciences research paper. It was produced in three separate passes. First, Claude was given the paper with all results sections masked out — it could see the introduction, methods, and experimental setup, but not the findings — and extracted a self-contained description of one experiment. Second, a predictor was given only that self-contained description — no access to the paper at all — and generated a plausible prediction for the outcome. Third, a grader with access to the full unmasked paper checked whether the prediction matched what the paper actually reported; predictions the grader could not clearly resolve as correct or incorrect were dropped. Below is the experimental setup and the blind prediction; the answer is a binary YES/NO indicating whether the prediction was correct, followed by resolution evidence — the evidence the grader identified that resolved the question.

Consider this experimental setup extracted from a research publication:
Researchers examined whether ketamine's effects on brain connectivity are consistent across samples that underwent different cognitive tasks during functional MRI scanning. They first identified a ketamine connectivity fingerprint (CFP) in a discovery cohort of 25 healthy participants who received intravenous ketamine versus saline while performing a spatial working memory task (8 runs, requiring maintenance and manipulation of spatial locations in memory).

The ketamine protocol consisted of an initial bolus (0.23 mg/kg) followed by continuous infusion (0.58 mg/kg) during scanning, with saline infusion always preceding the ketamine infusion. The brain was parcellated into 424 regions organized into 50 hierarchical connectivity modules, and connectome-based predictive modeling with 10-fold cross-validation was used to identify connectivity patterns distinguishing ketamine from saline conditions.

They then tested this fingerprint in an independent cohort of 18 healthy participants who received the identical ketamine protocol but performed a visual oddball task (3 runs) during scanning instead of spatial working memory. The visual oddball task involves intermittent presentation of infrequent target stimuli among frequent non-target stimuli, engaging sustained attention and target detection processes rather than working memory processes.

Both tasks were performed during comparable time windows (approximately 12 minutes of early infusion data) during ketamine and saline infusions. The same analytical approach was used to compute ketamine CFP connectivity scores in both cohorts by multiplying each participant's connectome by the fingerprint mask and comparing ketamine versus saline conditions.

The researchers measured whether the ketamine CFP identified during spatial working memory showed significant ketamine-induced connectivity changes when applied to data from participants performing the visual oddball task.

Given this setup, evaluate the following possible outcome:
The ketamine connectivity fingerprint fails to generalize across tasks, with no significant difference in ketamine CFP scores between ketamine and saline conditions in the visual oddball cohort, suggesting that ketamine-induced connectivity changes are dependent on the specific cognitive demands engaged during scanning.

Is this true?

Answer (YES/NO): NO